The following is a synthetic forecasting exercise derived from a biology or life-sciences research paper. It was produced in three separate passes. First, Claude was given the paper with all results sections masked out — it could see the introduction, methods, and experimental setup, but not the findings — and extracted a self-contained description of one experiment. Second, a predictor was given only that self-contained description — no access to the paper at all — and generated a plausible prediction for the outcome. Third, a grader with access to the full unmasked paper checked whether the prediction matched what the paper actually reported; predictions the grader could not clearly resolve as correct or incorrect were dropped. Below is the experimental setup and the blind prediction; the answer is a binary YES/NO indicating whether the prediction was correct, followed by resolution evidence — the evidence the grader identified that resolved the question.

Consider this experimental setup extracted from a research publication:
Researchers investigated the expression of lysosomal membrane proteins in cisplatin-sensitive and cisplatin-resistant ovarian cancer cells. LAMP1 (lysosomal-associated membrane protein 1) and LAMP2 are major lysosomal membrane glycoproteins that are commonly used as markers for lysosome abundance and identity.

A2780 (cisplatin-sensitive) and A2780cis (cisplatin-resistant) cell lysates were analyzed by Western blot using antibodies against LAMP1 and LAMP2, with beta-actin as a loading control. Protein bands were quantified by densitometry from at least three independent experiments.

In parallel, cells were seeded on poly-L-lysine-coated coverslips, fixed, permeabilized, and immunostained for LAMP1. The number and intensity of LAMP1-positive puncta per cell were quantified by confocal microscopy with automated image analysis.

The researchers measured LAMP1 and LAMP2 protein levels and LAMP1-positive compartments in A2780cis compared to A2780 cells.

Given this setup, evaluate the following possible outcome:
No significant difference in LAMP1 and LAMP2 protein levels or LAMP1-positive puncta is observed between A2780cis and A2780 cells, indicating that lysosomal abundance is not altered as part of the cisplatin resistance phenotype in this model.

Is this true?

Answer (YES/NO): NO